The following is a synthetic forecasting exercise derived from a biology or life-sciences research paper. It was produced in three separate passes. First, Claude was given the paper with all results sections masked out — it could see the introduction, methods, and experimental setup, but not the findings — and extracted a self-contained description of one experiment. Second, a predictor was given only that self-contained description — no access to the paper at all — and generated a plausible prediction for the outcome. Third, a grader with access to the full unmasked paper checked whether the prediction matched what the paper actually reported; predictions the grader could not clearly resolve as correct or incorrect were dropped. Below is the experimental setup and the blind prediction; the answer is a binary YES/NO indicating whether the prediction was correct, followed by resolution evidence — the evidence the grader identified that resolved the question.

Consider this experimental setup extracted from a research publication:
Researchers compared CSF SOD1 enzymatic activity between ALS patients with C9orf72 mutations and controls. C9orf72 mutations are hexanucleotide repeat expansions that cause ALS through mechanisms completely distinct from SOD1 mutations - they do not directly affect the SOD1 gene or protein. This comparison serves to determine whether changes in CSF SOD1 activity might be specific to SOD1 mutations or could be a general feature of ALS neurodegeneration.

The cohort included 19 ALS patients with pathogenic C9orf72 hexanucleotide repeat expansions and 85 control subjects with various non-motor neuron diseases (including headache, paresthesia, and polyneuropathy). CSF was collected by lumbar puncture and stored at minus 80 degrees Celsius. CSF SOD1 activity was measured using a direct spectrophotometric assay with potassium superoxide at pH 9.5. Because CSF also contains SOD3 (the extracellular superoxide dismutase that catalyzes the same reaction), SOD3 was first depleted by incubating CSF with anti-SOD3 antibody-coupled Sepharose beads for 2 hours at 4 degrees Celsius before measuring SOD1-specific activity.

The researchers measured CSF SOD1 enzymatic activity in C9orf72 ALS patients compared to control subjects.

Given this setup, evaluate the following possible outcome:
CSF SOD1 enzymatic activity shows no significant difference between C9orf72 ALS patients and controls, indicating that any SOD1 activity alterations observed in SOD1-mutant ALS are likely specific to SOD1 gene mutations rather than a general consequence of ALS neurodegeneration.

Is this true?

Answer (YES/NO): YES